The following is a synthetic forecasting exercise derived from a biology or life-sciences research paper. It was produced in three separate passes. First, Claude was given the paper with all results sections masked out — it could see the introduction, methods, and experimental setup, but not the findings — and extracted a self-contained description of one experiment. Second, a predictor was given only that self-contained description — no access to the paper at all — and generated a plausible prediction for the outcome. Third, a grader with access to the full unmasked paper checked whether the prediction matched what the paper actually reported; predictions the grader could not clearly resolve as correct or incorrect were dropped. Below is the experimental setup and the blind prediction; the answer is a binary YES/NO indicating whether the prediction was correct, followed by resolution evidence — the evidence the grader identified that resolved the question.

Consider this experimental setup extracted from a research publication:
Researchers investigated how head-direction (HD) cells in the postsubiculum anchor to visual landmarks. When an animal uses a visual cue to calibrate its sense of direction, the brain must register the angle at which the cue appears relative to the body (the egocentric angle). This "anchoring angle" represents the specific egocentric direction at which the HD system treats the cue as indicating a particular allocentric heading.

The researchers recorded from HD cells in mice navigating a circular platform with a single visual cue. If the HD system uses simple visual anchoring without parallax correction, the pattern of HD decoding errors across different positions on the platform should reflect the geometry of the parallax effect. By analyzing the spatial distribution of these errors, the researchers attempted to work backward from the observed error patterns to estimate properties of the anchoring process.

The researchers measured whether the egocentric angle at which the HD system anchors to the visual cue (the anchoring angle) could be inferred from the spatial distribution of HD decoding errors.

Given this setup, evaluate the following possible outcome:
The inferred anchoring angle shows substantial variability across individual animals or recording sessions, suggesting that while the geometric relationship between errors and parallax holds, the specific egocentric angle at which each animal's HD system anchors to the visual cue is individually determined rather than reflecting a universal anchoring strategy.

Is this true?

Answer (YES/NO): YES